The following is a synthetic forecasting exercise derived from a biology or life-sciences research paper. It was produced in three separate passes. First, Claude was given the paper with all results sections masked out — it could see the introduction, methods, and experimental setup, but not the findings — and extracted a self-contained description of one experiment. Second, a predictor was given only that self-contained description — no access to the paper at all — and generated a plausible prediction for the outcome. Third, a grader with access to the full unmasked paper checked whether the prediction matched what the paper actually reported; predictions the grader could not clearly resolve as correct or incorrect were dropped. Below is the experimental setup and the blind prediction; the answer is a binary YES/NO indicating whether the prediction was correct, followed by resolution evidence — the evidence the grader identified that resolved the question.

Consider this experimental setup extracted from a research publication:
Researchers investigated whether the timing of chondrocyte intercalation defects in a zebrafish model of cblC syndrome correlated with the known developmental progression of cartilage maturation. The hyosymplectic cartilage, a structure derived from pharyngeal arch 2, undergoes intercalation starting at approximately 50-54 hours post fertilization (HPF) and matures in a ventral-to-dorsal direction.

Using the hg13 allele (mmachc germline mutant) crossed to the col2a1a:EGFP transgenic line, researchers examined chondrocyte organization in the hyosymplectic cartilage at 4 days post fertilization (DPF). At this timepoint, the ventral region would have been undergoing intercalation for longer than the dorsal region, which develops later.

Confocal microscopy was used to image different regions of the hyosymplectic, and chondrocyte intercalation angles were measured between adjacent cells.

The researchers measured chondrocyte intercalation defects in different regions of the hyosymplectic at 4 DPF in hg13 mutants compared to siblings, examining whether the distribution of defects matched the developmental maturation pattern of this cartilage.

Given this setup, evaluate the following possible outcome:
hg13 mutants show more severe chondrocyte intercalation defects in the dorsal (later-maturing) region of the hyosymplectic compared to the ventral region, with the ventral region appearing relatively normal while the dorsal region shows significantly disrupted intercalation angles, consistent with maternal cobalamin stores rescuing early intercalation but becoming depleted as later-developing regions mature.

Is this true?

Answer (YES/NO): NO